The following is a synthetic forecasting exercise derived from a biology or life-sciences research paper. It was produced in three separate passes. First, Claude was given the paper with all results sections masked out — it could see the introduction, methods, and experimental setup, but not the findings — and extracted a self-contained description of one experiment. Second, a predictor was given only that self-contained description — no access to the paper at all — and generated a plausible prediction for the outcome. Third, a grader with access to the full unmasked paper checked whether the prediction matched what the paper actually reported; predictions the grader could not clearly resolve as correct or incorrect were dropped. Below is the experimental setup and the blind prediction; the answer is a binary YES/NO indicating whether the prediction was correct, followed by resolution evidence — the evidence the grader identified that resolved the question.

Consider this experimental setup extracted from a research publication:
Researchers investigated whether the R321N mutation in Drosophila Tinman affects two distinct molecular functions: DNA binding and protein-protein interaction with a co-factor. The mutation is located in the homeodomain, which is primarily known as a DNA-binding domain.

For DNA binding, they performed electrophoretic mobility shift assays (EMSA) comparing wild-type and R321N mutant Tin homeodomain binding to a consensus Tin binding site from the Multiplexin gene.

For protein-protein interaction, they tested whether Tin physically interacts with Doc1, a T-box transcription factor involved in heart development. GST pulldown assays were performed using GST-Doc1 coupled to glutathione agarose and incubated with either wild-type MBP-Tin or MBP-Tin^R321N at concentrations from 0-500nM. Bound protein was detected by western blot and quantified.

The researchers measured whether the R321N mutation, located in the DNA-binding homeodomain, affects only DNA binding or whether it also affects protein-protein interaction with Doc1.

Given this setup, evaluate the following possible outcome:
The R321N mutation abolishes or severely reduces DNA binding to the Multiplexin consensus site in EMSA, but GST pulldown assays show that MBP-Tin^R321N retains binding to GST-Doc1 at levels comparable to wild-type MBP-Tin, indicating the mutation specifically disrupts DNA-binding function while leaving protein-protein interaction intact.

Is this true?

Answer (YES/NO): NO